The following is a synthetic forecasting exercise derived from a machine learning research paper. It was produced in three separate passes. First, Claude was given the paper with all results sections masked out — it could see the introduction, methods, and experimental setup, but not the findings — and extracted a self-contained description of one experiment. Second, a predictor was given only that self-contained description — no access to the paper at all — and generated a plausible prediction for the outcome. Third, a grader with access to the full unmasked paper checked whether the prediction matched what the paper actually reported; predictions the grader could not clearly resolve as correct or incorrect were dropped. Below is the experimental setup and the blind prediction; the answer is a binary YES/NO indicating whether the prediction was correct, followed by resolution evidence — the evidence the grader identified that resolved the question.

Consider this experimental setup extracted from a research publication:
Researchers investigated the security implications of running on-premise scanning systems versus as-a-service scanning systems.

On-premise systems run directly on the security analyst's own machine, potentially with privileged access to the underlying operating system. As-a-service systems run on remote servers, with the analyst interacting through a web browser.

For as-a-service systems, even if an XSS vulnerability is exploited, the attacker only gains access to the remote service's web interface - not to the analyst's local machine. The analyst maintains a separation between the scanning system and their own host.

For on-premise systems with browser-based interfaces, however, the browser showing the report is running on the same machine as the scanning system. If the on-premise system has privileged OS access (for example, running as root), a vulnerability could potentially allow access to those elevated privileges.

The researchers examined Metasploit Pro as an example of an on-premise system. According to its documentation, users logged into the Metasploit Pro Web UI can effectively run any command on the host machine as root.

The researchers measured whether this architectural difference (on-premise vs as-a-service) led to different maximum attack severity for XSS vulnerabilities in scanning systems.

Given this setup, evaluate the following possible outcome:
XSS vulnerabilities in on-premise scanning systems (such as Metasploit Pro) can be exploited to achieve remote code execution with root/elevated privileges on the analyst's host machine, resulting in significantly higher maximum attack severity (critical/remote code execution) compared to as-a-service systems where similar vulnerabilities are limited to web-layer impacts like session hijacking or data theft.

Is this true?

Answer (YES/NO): YES